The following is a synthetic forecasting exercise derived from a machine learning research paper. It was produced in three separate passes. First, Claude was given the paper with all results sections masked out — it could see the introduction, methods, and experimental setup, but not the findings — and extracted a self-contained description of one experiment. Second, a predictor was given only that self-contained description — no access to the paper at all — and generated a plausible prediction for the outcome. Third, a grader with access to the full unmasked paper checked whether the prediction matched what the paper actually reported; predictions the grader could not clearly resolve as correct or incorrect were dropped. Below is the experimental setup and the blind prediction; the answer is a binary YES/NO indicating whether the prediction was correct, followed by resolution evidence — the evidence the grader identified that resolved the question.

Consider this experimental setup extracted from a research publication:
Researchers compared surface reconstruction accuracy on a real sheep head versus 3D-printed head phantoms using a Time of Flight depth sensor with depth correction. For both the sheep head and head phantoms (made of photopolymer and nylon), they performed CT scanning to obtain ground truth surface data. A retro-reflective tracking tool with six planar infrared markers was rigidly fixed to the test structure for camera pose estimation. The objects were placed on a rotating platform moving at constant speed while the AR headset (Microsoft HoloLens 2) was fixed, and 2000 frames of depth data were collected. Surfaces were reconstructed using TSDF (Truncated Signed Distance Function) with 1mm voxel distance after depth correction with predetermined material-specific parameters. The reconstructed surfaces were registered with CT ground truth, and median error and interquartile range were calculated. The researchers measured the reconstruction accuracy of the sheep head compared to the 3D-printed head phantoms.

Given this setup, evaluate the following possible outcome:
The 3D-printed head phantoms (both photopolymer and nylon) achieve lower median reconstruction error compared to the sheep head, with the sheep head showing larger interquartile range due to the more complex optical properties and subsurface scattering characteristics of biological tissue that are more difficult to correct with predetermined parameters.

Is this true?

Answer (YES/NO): NO